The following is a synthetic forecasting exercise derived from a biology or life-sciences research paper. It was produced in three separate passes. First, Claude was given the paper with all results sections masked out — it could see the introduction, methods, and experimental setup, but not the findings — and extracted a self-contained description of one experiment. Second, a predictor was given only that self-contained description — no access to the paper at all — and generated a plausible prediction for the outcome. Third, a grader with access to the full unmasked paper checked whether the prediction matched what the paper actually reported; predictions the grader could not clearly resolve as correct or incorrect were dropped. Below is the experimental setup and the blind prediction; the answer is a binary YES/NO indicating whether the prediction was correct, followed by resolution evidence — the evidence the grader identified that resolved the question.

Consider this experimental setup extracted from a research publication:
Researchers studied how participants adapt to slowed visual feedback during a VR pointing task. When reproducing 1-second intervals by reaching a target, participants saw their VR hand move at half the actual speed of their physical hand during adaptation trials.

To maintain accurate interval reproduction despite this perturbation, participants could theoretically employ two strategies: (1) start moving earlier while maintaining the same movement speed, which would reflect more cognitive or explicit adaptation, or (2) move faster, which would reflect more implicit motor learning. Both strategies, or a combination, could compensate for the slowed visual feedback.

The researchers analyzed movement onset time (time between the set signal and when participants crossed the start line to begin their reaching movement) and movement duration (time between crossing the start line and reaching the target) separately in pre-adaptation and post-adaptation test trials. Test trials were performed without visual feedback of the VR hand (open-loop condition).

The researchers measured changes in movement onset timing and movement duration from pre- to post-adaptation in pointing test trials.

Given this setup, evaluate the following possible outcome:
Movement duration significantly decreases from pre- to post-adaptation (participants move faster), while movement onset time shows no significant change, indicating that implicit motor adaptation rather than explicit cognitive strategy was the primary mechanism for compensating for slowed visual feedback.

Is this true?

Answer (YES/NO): NO